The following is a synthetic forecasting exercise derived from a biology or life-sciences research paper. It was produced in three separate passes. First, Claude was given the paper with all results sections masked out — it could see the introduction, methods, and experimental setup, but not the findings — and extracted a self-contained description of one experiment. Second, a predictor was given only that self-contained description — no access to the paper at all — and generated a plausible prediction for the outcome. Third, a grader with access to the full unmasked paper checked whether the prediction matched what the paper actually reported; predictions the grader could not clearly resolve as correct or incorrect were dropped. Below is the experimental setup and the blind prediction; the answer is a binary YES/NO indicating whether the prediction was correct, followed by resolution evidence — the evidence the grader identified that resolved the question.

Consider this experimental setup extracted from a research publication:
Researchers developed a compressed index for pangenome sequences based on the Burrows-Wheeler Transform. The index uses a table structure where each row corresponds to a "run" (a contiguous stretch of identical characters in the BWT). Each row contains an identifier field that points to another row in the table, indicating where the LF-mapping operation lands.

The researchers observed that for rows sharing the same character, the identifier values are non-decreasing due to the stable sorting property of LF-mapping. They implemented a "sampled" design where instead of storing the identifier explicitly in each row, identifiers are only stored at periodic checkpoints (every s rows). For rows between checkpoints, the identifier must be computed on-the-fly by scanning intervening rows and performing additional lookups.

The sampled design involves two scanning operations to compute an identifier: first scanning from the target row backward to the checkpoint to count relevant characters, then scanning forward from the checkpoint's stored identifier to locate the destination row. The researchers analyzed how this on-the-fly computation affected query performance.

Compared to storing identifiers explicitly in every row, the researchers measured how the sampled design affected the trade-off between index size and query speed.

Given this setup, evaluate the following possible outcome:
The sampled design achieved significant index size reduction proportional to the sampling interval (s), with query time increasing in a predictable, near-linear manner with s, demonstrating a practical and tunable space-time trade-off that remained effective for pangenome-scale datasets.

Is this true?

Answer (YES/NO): YES